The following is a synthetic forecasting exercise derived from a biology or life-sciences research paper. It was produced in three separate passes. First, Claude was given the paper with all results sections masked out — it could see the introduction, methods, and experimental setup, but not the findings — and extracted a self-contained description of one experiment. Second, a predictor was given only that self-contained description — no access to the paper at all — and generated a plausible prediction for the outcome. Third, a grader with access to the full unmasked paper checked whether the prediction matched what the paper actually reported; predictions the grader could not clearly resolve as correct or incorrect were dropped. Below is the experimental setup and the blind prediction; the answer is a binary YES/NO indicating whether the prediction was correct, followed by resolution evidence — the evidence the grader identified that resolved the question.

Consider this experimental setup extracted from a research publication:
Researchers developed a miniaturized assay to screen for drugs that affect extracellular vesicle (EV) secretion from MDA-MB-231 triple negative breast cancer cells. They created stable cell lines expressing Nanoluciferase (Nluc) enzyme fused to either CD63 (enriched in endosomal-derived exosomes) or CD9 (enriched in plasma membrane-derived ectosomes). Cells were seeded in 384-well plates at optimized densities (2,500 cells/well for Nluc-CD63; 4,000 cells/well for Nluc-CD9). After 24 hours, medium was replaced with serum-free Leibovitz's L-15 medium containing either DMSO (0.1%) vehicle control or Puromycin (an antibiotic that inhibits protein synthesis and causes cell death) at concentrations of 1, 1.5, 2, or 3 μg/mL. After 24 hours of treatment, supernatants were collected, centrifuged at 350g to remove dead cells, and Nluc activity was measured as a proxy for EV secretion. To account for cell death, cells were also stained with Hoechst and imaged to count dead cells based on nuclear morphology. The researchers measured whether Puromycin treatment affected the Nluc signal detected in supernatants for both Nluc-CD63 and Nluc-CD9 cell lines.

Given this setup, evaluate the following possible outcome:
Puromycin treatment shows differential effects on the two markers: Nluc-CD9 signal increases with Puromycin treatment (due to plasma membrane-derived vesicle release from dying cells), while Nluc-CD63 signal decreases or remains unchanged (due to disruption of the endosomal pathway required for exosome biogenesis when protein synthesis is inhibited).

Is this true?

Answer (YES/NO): NO